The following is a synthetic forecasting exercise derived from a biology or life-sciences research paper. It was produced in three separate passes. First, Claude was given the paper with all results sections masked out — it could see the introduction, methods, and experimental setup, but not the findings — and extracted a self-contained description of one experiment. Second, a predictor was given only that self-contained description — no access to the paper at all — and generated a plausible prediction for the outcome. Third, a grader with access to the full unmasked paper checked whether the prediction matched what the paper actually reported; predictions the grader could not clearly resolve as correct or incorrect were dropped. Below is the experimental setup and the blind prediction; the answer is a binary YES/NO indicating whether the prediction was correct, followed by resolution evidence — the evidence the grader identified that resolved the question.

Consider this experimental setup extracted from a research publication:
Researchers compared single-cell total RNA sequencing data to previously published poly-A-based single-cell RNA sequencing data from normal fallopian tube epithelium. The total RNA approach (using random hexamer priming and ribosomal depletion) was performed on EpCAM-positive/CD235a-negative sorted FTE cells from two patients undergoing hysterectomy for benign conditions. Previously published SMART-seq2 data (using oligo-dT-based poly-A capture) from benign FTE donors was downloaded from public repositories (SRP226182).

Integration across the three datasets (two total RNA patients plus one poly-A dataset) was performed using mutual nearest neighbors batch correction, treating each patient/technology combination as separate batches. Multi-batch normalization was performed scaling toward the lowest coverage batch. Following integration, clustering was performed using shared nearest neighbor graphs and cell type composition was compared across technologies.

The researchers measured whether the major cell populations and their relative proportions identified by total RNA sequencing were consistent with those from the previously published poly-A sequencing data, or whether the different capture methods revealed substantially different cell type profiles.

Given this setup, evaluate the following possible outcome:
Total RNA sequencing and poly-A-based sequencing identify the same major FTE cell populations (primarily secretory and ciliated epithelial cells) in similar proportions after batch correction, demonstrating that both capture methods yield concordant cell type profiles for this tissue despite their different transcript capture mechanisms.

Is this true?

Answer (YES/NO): NO